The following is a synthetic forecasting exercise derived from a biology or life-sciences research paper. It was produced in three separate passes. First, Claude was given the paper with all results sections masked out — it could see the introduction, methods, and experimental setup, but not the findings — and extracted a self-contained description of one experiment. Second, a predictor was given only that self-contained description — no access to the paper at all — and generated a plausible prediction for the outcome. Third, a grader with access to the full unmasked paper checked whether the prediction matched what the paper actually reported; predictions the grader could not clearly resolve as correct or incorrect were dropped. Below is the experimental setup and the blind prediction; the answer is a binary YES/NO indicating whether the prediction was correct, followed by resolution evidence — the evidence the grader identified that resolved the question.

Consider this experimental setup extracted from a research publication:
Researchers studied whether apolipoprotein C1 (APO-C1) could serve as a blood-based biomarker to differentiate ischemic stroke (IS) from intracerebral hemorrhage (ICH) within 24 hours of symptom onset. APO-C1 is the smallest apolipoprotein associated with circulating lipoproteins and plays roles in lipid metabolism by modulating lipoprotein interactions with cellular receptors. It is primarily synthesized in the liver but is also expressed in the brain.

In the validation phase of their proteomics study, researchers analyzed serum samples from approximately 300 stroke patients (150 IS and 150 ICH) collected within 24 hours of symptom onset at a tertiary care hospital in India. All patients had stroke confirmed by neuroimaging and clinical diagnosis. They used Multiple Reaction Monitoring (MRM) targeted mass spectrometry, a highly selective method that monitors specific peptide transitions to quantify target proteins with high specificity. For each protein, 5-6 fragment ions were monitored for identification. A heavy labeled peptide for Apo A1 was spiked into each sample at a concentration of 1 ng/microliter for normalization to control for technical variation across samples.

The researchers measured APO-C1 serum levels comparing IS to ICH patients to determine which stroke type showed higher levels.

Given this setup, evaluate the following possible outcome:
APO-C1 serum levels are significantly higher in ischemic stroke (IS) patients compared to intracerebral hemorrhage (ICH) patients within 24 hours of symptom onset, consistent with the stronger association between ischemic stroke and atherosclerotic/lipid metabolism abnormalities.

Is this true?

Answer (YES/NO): YES